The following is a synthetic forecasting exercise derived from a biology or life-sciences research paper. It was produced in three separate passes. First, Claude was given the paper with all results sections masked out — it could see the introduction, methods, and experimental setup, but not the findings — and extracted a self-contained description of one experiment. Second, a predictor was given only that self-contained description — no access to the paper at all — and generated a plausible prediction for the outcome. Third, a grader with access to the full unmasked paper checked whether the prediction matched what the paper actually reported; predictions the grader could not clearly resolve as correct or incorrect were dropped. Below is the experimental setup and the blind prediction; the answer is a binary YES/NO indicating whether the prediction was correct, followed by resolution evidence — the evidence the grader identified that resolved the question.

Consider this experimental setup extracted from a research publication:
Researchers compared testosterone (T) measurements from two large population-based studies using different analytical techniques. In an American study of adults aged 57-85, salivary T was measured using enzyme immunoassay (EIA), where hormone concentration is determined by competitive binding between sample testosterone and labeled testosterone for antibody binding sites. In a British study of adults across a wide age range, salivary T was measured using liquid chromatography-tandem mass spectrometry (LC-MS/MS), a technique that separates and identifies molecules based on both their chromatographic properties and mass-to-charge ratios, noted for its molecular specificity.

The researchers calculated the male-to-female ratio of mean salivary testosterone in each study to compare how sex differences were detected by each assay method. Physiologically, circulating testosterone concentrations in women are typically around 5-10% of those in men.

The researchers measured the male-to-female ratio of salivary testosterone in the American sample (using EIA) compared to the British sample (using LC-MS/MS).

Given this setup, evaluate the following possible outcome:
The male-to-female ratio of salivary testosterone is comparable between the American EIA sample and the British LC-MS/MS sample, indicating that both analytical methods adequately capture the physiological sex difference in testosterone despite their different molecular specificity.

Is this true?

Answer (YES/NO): NO